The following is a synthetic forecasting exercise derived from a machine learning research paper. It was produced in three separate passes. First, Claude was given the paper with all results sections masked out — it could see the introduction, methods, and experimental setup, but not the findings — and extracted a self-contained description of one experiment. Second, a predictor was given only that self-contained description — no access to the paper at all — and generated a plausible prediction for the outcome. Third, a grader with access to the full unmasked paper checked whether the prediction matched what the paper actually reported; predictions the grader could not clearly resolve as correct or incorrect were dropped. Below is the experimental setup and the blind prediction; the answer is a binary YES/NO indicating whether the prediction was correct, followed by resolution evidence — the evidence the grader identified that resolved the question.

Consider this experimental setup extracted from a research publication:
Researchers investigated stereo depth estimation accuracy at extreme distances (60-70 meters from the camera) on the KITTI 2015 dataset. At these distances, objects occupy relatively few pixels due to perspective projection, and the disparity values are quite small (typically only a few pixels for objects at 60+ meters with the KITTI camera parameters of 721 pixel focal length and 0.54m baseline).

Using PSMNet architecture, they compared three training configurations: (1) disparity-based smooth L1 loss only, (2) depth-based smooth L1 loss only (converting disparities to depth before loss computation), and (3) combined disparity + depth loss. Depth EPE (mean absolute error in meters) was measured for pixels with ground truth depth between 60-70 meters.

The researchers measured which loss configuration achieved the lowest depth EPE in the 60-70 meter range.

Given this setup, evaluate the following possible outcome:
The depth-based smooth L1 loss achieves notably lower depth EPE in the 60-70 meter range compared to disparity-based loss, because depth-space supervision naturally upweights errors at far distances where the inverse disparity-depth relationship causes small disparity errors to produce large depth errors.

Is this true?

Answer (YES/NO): YES